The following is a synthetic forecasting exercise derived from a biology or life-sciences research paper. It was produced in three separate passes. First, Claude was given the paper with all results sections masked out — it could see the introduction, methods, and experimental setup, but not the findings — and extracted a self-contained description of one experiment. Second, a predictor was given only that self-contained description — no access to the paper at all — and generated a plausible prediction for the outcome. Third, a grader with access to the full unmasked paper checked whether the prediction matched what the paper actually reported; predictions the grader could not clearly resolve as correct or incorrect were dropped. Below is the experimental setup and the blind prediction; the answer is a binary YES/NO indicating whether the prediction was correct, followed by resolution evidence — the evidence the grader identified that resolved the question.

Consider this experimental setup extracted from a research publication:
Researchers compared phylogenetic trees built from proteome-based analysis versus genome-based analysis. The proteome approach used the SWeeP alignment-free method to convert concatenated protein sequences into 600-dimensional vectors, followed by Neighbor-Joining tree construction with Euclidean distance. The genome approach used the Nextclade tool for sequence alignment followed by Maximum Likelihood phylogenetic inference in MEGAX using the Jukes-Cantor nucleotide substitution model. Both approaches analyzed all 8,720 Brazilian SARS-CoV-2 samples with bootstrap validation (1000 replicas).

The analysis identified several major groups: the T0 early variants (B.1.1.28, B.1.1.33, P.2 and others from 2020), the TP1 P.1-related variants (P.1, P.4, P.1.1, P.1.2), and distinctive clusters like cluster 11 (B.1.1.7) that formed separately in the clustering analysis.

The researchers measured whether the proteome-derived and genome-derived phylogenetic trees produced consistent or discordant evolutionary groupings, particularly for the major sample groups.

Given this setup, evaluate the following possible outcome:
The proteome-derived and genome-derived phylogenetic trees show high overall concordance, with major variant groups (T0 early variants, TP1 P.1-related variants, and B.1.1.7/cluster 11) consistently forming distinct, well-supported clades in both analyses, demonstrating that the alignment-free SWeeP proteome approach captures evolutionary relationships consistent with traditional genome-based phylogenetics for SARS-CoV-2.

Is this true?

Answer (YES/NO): YES